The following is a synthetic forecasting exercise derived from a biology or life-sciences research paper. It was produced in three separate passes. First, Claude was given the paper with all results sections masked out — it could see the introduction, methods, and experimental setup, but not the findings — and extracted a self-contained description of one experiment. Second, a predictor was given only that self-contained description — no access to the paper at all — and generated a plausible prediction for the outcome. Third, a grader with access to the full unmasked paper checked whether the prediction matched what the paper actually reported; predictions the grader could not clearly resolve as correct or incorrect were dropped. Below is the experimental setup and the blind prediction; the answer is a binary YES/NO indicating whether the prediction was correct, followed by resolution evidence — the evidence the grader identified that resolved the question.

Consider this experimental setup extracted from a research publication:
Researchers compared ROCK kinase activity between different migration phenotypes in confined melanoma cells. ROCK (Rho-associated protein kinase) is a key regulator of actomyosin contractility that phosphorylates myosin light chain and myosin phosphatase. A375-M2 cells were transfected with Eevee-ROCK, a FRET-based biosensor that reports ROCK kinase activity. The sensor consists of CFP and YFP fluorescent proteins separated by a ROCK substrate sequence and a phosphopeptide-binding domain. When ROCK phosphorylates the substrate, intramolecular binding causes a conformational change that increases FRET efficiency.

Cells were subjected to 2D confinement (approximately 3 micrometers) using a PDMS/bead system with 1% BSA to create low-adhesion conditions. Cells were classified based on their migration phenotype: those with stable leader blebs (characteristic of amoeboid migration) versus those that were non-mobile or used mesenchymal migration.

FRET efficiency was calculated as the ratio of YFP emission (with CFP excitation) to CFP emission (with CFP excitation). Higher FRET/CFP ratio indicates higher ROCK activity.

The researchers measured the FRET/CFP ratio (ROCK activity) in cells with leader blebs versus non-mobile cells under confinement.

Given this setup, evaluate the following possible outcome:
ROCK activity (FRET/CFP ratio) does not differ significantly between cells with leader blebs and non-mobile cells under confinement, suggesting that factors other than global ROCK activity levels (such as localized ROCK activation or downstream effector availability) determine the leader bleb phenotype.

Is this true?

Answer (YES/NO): YES